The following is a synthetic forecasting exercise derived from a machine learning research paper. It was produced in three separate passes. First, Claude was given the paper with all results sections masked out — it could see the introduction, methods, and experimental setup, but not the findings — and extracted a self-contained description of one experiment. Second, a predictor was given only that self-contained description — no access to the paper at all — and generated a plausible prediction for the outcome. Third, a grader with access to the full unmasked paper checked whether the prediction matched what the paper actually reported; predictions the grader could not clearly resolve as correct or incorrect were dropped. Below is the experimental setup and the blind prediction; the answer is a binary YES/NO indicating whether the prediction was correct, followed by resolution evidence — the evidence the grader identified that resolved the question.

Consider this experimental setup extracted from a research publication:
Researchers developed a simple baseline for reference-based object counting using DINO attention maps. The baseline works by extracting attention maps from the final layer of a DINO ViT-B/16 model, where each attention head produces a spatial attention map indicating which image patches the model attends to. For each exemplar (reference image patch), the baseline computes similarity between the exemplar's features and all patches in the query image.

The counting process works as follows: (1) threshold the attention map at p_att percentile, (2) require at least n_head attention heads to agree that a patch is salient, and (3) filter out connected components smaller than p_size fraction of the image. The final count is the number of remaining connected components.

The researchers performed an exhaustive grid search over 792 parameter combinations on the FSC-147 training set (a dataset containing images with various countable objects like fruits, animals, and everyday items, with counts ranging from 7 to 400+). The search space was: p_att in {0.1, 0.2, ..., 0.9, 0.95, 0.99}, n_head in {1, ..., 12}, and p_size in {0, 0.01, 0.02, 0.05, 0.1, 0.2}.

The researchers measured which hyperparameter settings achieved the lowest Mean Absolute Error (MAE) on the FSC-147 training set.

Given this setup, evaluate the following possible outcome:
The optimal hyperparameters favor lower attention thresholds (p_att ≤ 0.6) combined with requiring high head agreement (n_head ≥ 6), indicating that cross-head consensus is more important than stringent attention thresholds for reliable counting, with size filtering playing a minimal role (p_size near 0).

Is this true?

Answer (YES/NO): NO